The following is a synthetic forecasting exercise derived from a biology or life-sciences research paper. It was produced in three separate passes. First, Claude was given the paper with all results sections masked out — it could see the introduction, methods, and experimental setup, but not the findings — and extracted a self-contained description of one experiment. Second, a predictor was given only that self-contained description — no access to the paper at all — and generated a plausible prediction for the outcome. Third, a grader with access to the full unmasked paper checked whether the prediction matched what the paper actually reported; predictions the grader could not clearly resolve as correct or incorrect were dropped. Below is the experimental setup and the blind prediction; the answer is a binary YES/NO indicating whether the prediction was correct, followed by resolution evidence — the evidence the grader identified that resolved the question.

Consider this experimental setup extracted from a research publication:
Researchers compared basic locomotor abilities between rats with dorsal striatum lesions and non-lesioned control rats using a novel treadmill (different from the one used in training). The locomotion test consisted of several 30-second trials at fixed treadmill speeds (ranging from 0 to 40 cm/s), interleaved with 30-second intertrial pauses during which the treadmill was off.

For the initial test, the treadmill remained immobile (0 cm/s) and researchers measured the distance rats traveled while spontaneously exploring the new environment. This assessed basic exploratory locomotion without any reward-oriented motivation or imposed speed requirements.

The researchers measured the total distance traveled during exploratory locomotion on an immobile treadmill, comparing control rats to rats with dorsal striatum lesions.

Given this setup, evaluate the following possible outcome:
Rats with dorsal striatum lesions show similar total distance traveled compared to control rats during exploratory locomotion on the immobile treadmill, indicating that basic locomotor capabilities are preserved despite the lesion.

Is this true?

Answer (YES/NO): YES